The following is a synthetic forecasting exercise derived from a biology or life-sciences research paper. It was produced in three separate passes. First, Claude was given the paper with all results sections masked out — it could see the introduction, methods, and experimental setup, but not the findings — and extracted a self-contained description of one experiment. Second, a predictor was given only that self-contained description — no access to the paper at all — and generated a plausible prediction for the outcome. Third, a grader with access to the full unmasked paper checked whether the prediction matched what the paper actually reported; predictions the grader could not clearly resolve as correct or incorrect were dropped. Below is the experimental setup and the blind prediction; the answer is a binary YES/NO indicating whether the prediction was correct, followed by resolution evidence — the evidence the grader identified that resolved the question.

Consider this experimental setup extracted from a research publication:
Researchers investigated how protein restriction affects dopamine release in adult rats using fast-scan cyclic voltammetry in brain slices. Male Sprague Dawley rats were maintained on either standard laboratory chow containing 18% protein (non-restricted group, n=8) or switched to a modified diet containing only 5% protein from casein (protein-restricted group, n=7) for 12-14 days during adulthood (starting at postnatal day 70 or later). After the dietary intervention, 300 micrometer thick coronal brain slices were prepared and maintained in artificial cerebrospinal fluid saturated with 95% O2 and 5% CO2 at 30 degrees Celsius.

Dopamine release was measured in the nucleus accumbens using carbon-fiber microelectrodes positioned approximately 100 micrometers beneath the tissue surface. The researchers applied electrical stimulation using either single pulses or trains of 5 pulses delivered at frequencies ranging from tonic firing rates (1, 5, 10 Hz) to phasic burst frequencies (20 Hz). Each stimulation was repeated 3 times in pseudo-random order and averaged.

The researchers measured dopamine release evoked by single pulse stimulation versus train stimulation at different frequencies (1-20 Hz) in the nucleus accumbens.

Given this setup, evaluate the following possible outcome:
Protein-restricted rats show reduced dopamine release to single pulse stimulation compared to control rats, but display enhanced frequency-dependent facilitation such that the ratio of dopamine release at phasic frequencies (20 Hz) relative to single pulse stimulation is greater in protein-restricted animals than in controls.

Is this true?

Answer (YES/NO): NO